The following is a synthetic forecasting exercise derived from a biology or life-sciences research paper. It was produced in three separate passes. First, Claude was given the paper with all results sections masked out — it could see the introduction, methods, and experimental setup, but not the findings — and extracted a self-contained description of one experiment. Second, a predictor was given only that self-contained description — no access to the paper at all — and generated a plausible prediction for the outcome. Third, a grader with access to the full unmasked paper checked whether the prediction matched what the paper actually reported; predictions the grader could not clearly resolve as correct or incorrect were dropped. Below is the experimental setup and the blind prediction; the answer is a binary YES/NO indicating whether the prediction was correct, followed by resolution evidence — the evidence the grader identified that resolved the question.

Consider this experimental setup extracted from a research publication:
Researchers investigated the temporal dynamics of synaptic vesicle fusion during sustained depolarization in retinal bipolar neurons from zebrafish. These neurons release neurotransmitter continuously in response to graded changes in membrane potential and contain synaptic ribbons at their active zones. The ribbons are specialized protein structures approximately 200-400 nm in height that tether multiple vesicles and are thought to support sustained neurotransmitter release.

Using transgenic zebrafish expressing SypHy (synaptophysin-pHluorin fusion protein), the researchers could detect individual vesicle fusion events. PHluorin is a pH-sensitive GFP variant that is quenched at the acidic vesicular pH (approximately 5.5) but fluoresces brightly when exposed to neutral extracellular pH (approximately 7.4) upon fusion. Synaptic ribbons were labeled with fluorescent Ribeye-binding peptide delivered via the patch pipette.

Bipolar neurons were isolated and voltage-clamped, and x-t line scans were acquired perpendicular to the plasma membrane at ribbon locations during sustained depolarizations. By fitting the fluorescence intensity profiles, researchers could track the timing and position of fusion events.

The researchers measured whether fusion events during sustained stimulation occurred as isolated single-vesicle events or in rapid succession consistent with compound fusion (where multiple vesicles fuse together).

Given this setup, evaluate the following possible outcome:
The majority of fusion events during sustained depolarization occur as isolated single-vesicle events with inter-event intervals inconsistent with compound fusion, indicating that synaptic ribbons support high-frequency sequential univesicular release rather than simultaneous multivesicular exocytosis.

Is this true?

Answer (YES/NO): NO